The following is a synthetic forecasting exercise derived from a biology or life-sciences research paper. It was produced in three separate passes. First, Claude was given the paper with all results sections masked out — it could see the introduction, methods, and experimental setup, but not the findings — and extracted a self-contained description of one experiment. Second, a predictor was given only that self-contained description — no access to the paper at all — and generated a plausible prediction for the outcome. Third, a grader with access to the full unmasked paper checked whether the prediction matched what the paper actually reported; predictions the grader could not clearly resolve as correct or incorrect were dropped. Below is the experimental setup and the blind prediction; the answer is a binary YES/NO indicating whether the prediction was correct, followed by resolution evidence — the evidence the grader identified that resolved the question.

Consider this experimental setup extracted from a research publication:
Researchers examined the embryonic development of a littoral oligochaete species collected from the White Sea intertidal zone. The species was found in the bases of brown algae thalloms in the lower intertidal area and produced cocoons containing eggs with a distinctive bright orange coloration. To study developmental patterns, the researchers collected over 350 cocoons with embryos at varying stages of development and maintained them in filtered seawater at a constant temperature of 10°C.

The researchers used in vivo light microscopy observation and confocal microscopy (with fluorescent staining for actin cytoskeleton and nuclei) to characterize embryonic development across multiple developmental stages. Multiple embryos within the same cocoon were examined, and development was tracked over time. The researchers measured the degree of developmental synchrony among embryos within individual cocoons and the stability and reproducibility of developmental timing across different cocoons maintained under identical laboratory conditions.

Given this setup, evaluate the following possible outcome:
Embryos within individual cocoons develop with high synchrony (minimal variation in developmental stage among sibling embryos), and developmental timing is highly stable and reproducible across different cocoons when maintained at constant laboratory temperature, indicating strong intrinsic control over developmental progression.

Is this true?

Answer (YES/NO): YES